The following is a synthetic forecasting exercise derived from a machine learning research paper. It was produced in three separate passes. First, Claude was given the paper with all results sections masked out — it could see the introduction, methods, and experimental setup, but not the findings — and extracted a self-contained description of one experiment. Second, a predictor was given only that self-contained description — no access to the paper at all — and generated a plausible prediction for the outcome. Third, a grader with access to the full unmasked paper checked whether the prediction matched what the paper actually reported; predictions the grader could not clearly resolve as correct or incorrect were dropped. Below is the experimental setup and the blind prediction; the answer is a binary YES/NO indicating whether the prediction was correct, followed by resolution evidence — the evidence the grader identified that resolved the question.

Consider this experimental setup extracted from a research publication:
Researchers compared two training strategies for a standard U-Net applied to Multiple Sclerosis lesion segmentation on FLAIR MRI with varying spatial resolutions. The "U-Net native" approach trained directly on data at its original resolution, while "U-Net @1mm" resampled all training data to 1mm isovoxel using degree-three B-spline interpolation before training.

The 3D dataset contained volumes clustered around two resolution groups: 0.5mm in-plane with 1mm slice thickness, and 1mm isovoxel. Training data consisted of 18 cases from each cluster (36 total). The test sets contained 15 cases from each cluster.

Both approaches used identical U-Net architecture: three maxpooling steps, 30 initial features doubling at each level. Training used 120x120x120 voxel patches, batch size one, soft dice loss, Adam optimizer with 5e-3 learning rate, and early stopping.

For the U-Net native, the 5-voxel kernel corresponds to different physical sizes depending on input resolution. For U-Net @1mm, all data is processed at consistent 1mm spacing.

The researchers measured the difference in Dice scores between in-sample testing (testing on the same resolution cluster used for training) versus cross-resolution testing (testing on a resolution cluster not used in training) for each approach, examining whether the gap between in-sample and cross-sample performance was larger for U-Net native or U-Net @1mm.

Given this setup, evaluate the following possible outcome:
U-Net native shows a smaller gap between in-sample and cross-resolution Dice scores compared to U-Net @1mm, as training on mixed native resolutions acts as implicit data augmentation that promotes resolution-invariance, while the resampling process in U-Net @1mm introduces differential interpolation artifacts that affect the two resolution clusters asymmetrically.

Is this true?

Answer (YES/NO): NO